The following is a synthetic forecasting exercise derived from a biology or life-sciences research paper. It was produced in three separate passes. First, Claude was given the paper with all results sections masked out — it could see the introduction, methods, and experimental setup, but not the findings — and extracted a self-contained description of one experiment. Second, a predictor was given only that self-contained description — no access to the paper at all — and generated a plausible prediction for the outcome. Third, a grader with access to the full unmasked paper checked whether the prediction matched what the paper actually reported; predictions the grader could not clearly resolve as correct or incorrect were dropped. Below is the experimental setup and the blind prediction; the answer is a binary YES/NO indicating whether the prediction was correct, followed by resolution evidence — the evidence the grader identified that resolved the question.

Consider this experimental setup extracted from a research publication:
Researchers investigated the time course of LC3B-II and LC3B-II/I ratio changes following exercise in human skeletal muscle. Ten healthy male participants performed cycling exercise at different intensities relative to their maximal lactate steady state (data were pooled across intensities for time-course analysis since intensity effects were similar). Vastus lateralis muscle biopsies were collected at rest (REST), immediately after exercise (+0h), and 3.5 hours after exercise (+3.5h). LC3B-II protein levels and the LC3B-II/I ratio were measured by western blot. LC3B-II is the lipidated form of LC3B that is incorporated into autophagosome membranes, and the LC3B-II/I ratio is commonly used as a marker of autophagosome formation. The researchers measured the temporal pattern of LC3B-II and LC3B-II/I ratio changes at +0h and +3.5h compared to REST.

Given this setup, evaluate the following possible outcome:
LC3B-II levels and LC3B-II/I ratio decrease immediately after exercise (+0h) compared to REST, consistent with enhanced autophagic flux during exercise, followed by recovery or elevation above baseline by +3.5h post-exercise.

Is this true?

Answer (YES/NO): YES